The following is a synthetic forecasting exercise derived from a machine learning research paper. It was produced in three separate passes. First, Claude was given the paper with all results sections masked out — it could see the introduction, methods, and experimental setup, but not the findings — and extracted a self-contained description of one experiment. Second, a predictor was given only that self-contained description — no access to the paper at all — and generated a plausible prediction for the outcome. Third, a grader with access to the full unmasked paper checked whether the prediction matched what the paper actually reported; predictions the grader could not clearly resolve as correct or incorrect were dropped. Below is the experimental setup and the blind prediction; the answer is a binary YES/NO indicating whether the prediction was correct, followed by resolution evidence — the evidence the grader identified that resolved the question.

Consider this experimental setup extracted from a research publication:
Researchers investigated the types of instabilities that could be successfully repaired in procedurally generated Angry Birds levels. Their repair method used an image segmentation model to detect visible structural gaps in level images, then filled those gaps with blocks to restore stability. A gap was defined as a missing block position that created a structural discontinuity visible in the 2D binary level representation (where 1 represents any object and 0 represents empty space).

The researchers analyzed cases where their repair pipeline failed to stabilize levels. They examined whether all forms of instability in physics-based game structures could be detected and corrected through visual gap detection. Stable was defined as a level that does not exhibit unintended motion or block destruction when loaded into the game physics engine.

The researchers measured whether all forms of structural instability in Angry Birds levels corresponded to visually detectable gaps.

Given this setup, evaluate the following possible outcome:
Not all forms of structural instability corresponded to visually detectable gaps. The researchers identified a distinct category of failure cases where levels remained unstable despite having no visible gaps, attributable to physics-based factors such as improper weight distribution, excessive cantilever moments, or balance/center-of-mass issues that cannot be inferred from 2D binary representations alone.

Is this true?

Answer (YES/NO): YES